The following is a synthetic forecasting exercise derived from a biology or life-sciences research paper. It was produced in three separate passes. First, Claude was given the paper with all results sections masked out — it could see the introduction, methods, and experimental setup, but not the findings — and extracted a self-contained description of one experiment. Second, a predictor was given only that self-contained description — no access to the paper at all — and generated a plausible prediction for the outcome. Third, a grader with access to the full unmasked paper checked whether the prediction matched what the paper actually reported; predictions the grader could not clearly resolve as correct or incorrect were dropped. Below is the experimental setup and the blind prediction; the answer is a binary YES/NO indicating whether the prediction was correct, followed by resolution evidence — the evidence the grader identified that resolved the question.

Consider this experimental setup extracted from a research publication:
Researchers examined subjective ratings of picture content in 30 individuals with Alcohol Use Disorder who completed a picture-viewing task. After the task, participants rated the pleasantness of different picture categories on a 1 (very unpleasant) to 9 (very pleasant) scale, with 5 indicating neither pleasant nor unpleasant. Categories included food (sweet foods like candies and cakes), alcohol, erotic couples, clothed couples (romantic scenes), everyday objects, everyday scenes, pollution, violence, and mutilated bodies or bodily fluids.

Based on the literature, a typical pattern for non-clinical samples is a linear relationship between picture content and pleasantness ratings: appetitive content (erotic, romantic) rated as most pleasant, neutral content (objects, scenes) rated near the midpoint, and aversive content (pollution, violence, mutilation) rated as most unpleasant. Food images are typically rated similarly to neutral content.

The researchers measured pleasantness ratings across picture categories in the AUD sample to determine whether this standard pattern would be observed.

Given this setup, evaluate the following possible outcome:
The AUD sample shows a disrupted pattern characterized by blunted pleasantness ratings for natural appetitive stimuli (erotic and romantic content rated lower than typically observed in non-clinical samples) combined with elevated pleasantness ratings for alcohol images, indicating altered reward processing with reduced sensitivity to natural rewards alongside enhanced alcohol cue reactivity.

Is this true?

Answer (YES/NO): NO